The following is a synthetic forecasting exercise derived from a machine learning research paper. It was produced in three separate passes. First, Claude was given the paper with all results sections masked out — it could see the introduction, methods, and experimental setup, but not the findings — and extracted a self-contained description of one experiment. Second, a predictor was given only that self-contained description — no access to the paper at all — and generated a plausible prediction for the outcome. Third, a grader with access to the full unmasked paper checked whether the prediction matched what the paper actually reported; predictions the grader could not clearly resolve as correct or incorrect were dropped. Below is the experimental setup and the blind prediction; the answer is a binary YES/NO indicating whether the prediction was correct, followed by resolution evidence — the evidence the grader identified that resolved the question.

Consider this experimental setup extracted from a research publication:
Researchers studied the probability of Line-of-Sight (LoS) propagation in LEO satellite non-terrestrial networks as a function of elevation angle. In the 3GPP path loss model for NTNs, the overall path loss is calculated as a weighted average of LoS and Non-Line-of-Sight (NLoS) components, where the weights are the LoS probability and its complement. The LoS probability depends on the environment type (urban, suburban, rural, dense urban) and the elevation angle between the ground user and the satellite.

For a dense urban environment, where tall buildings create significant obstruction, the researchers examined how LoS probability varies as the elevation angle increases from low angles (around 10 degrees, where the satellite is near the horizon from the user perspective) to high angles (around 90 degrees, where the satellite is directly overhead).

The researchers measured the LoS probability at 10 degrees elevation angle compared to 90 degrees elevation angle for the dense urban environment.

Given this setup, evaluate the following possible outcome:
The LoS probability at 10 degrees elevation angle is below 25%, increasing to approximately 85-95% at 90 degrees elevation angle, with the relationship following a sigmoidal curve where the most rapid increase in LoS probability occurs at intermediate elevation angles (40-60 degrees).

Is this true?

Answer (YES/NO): NO